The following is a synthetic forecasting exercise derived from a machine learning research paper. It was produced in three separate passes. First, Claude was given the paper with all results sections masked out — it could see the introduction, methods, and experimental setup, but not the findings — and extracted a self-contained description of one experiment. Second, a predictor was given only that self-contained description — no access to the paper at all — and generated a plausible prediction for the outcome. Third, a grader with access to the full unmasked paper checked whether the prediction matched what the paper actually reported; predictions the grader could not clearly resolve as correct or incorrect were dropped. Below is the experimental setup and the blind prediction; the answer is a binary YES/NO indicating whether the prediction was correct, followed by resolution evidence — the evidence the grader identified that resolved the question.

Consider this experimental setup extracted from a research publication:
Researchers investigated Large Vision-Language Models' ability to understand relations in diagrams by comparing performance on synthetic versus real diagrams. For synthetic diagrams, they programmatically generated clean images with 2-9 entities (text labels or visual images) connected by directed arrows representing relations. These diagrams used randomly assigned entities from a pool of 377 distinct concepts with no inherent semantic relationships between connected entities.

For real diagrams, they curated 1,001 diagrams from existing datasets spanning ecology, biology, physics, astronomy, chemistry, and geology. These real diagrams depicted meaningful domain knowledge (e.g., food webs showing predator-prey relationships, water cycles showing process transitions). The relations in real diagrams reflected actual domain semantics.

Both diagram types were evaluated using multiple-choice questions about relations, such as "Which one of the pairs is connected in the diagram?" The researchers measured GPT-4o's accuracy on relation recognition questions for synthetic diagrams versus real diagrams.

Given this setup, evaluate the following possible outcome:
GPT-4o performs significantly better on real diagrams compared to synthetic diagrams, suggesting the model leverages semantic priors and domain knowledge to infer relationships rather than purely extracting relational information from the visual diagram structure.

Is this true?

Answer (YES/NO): YES